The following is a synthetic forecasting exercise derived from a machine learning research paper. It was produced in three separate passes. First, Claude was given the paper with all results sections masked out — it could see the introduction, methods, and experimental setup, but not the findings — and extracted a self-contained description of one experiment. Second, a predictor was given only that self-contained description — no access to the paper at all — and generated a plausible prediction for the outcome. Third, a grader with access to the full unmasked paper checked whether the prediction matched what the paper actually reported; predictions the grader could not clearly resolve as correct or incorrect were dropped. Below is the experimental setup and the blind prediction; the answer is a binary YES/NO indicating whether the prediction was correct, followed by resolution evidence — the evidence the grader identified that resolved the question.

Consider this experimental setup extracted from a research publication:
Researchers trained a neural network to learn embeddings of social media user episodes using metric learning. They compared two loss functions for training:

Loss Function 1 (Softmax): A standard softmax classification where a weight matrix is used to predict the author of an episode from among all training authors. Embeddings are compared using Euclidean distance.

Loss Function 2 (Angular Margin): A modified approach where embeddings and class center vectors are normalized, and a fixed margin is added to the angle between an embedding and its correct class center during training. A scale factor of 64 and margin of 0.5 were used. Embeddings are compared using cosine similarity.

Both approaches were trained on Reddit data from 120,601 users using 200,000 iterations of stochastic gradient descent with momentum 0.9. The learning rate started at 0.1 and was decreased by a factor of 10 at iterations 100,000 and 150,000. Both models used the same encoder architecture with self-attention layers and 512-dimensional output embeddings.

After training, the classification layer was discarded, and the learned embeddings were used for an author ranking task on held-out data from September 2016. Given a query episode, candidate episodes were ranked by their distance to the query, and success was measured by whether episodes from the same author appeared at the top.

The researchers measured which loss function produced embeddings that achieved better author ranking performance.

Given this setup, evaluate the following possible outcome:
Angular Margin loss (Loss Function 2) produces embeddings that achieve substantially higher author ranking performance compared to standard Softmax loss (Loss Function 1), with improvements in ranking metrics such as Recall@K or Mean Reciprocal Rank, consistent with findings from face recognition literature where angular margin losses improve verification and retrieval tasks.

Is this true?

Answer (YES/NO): YES